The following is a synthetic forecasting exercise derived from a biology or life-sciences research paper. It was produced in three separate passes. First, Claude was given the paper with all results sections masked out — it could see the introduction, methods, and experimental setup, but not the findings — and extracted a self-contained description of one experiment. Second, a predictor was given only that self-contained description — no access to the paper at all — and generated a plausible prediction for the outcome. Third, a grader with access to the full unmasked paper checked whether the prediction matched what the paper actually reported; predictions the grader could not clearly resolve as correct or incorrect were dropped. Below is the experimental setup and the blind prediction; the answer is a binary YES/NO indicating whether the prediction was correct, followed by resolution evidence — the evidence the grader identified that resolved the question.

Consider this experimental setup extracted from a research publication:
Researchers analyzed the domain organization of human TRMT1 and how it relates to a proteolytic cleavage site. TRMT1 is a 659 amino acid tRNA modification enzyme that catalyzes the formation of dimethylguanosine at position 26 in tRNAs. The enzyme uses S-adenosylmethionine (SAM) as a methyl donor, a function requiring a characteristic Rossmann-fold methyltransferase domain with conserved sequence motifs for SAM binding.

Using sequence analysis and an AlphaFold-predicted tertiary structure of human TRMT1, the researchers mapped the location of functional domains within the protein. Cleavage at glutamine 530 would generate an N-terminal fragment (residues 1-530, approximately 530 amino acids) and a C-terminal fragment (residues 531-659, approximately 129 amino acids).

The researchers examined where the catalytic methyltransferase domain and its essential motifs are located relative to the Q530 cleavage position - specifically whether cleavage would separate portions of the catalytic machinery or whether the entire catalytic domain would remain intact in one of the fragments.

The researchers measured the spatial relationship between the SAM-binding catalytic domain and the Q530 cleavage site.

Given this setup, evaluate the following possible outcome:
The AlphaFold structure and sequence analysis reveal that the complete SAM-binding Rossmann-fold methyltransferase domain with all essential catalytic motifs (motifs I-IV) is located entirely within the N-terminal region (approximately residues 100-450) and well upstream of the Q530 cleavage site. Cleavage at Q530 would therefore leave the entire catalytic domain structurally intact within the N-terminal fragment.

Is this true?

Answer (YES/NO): YES